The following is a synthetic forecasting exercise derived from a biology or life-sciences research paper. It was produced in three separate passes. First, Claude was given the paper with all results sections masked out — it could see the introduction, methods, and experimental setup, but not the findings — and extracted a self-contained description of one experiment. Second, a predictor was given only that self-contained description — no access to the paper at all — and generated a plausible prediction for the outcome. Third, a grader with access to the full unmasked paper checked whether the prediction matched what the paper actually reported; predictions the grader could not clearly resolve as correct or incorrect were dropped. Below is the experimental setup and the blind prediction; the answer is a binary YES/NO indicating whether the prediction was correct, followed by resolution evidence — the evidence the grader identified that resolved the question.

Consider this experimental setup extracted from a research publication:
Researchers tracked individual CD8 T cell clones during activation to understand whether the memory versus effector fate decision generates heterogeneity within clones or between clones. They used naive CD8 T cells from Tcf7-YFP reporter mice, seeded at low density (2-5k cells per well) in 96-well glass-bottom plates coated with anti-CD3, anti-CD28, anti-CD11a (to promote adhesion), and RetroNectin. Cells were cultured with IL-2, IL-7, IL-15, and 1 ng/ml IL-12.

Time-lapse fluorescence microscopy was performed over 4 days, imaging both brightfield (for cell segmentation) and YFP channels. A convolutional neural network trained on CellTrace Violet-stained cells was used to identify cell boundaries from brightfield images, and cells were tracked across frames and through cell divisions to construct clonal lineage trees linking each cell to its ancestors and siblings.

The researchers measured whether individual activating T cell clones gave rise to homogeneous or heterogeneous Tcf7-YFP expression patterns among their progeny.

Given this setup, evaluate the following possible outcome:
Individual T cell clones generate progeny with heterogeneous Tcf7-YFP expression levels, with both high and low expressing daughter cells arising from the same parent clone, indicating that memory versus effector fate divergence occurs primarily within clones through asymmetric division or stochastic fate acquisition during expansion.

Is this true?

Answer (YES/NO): YES